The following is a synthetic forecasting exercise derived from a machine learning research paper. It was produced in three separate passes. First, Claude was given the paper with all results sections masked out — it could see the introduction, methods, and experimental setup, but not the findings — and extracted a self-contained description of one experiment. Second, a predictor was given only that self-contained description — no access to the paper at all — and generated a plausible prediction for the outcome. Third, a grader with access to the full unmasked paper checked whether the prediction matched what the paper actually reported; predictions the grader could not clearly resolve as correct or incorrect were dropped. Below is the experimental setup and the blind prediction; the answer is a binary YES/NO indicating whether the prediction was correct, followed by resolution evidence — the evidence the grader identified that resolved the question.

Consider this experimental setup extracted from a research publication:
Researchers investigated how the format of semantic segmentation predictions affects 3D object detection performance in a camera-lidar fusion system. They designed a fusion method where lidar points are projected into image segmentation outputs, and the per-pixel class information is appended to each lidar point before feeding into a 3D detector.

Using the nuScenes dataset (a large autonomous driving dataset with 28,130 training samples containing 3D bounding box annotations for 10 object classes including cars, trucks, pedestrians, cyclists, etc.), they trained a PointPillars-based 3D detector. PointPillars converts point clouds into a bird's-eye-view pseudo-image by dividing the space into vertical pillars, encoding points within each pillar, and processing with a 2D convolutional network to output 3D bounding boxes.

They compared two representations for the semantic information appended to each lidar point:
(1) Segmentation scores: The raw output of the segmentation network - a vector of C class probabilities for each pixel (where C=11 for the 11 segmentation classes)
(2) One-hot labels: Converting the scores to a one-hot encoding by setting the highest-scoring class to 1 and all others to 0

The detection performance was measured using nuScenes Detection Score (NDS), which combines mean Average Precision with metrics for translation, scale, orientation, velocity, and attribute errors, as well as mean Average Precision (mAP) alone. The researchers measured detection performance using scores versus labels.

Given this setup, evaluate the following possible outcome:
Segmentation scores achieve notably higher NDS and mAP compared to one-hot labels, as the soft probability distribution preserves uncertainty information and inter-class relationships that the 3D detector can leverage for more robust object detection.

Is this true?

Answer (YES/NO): NO